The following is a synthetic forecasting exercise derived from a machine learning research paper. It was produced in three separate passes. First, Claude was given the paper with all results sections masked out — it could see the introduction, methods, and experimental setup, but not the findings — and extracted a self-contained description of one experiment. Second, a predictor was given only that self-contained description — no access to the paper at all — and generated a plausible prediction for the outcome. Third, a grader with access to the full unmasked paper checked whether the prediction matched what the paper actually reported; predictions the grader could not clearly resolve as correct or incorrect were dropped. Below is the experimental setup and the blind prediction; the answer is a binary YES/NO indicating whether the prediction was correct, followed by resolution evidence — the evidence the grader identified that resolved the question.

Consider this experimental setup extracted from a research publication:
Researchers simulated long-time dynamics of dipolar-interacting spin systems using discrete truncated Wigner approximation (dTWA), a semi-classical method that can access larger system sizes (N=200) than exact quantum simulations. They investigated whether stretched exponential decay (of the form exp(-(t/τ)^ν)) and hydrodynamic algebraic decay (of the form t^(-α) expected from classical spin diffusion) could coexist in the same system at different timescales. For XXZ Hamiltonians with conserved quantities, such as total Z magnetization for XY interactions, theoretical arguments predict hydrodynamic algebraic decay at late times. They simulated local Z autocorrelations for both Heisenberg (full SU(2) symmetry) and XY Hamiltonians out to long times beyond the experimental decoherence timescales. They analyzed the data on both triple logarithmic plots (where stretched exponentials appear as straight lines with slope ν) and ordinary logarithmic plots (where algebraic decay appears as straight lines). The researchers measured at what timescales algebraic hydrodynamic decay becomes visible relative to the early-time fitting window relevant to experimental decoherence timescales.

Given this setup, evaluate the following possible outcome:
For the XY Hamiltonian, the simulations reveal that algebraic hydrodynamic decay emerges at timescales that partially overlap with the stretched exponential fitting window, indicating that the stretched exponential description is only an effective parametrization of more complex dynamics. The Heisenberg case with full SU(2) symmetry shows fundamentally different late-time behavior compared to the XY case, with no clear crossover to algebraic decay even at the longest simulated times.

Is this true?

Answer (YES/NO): NO